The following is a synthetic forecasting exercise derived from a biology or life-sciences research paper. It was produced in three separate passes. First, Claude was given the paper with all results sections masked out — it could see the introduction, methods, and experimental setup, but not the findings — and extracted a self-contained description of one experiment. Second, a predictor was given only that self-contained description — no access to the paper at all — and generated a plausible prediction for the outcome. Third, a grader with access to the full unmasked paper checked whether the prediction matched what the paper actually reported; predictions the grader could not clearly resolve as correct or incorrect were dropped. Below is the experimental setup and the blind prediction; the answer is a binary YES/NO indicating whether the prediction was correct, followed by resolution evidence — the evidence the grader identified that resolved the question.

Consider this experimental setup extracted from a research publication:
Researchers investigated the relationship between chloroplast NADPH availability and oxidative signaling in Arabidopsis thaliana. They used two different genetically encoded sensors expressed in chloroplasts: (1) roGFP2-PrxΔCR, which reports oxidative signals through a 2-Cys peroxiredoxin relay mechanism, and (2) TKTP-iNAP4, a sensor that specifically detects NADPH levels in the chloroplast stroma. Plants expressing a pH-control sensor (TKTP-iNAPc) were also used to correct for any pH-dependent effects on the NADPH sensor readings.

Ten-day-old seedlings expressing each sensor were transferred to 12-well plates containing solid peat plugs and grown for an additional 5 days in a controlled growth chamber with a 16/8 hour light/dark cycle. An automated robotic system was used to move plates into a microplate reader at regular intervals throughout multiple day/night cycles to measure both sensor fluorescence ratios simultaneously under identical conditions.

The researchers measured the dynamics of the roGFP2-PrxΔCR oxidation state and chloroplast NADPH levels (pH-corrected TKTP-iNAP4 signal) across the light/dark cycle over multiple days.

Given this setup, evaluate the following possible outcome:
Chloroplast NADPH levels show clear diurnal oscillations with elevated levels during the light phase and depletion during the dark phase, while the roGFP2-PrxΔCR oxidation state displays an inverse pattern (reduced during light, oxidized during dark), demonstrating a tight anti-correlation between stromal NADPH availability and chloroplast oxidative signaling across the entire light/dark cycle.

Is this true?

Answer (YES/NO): NO